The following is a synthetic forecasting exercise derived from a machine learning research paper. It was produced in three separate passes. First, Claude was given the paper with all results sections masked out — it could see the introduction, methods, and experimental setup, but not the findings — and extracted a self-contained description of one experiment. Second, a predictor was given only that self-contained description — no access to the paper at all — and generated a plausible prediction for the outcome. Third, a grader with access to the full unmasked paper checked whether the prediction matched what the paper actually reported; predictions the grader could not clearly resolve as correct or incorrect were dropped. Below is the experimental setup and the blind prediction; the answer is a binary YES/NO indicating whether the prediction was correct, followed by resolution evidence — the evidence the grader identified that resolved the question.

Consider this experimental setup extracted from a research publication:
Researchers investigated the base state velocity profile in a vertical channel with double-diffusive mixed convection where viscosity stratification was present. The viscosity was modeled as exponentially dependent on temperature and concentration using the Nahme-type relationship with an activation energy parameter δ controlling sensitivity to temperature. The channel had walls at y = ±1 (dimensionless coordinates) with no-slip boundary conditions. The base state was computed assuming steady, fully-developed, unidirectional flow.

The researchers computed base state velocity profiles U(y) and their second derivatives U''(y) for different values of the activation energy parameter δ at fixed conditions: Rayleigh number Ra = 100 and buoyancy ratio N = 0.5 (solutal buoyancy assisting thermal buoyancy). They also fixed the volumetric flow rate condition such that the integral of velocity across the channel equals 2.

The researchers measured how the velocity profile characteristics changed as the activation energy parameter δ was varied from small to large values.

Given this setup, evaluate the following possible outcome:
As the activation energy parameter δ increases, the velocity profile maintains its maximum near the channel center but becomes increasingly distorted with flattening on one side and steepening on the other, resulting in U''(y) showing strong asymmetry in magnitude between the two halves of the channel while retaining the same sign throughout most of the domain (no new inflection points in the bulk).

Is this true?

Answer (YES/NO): NO